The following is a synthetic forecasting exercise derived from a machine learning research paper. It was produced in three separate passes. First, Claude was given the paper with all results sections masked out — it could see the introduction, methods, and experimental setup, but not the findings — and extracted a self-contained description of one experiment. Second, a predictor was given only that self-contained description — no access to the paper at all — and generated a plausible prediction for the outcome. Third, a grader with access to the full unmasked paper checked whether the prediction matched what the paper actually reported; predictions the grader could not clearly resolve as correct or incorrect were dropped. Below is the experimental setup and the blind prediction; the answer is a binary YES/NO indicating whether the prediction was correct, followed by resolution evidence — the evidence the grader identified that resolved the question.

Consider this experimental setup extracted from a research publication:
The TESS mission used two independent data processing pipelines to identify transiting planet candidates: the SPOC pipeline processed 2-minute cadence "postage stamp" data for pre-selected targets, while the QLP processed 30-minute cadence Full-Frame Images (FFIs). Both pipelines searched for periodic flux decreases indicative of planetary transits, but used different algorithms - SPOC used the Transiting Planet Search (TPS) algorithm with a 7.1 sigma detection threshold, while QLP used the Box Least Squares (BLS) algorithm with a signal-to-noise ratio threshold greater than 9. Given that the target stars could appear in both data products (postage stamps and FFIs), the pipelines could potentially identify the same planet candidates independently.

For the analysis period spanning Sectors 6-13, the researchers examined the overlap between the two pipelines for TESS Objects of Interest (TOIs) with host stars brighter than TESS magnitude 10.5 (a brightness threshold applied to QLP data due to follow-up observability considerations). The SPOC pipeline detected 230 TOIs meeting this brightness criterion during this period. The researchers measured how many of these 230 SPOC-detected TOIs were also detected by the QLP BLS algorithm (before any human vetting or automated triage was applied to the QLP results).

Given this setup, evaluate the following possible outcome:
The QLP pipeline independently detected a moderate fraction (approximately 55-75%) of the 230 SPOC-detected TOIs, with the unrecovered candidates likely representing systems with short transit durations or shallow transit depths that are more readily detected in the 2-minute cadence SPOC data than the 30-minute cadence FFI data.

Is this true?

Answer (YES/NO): NO